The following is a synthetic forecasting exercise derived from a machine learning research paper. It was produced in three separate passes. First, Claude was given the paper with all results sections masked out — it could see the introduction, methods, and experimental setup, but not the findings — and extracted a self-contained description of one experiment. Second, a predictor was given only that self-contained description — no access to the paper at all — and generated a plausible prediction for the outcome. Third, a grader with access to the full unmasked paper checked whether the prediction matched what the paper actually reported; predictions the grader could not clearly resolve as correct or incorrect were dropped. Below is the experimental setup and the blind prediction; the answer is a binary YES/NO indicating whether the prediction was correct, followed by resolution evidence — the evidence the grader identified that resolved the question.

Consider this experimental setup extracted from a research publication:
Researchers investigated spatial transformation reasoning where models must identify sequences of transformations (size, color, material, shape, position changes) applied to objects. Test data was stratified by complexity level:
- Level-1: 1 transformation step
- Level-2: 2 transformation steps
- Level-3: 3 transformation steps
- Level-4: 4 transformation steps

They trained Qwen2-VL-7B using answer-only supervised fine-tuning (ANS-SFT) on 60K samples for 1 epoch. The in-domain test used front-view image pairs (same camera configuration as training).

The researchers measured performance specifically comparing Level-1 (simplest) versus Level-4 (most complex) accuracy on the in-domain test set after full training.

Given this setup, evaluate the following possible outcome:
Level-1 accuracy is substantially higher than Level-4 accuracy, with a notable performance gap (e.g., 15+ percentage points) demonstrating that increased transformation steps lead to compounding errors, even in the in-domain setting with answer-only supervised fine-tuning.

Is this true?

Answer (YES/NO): NO